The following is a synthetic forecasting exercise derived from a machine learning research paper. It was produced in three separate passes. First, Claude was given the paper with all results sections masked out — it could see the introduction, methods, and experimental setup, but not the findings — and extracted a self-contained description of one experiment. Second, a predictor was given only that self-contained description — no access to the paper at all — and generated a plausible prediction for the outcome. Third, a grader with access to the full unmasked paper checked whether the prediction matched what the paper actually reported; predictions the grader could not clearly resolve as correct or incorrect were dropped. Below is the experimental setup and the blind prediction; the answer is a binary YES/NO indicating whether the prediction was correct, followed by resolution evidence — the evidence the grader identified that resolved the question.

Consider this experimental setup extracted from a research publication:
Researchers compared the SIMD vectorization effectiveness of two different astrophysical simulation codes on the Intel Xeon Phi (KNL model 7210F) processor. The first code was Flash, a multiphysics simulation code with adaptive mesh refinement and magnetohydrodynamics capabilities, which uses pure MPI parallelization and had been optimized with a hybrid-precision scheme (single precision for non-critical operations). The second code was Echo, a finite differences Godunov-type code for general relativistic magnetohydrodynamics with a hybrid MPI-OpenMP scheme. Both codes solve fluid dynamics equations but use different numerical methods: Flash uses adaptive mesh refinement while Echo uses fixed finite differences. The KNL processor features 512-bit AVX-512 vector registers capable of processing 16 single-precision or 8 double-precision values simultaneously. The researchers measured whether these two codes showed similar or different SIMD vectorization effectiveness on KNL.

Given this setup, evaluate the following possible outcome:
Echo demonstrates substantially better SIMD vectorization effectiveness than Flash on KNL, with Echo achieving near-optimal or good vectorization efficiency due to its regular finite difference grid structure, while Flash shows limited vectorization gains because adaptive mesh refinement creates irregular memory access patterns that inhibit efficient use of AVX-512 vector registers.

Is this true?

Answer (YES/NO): NO